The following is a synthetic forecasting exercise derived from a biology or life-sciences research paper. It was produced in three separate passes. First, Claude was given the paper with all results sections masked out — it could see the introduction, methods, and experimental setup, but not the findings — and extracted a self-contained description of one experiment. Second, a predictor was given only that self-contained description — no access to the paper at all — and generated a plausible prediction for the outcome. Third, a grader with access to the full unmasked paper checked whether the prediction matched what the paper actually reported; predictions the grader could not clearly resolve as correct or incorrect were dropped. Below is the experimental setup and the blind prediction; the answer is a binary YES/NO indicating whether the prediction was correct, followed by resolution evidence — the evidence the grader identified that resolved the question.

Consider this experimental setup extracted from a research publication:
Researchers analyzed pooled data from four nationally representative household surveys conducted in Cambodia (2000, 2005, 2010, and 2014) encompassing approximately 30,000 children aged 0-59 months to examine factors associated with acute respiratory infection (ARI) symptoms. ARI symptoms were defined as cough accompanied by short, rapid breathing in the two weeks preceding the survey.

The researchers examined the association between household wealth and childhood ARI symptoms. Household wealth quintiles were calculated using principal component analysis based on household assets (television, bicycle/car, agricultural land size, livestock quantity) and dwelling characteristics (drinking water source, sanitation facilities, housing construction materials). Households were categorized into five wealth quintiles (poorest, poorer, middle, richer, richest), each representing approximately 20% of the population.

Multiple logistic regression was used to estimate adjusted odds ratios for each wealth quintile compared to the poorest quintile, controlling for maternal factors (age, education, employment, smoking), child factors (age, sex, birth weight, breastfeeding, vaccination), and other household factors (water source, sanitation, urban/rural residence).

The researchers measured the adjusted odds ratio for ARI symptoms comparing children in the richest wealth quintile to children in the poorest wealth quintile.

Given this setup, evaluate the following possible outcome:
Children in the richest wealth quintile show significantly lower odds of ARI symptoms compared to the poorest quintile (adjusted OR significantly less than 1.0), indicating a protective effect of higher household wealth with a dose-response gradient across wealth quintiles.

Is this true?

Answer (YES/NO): NO